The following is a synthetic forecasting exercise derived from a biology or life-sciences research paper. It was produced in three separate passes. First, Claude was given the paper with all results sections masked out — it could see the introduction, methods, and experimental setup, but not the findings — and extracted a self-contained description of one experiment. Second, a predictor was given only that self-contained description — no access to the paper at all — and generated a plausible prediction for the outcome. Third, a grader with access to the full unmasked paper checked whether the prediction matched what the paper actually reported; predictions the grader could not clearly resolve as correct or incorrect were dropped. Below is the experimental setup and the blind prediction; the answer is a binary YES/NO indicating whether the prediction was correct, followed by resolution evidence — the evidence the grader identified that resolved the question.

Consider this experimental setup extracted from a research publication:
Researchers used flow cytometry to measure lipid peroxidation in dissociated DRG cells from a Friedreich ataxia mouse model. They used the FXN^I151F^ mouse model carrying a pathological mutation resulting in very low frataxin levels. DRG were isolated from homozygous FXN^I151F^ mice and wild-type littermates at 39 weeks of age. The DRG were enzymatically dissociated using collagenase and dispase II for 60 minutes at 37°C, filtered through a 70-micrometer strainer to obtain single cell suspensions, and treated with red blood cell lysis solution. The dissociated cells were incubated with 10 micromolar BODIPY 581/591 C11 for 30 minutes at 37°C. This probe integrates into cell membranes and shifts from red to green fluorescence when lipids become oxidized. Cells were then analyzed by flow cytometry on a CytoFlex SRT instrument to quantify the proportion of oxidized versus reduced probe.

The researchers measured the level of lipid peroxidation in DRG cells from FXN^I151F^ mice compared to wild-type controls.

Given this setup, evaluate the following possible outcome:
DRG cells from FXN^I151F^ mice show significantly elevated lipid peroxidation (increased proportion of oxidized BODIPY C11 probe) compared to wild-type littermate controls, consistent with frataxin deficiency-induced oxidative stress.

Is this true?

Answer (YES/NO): YES